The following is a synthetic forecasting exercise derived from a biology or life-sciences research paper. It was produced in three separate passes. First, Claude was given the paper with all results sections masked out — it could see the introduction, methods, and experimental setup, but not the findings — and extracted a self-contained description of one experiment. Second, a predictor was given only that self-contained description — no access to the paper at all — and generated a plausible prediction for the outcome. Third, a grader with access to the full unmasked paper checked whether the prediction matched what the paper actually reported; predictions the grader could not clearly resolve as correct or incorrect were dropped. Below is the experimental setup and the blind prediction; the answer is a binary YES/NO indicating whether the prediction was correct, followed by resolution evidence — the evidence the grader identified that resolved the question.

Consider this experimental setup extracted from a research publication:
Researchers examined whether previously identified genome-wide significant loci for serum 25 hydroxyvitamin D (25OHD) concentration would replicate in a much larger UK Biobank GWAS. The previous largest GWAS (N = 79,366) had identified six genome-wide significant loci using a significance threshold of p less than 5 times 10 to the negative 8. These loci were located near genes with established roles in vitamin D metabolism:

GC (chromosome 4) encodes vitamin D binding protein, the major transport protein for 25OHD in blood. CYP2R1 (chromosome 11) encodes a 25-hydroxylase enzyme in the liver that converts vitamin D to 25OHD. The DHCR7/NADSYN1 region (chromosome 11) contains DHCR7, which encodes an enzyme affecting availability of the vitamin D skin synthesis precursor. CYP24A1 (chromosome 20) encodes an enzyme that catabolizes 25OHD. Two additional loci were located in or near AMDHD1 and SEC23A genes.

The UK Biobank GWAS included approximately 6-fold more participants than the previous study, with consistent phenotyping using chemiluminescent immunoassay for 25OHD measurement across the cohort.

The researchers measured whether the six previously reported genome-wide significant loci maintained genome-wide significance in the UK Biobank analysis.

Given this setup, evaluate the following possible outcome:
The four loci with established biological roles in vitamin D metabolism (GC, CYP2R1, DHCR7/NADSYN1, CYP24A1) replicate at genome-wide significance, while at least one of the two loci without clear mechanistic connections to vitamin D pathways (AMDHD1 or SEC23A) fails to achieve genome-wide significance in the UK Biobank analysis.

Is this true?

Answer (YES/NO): NO